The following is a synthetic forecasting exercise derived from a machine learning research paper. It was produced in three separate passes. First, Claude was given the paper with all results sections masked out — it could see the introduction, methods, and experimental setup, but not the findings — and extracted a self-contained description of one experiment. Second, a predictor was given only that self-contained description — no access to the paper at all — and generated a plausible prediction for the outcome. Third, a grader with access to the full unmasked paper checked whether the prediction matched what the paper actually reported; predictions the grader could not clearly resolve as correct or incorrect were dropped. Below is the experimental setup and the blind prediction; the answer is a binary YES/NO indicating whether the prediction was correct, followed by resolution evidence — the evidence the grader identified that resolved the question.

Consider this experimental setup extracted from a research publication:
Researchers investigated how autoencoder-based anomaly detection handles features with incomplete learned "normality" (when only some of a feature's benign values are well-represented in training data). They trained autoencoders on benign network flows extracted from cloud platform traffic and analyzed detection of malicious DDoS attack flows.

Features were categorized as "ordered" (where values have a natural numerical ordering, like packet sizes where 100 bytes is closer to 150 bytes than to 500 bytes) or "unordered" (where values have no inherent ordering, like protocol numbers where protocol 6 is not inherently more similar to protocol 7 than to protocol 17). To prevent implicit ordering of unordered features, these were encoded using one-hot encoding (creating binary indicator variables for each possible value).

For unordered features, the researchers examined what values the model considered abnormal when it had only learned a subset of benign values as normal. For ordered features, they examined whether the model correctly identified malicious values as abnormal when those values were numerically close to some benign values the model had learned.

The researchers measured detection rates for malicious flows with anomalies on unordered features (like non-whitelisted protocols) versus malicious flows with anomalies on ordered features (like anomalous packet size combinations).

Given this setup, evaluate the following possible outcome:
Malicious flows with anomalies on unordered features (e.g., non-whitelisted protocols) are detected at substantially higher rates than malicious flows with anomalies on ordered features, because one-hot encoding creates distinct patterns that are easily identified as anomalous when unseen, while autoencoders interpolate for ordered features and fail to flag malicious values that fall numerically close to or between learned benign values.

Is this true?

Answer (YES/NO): YES